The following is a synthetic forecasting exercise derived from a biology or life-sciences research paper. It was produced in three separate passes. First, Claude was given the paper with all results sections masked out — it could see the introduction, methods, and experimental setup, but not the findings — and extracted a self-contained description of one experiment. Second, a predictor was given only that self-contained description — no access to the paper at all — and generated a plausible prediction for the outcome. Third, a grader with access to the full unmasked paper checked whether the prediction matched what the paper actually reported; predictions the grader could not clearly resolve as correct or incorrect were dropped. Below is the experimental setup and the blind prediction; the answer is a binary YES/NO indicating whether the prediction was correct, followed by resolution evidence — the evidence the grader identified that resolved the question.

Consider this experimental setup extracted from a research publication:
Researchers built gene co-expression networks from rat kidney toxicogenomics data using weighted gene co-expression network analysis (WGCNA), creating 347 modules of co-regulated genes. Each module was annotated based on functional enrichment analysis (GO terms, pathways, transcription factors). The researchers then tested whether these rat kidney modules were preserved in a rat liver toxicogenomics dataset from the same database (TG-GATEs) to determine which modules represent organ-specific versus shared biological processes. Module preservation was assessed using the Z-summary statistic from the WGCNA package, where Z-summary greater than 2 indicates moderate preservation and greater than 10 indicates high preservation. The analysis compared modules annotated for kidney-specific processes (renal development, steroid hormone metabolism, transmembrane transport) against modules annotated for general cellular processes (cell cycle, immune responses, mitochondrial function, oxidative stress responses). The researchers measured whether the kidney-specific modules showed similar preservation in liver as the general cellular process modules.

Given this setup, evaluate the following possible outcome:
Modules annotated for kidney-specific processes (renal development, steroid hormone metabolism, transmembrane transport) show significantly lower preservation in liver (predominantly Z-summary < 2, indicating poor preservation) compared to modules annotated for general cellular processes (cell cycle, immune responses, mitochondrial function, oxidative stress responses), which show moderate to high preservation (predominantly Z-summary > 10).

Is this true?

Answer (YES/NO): YES